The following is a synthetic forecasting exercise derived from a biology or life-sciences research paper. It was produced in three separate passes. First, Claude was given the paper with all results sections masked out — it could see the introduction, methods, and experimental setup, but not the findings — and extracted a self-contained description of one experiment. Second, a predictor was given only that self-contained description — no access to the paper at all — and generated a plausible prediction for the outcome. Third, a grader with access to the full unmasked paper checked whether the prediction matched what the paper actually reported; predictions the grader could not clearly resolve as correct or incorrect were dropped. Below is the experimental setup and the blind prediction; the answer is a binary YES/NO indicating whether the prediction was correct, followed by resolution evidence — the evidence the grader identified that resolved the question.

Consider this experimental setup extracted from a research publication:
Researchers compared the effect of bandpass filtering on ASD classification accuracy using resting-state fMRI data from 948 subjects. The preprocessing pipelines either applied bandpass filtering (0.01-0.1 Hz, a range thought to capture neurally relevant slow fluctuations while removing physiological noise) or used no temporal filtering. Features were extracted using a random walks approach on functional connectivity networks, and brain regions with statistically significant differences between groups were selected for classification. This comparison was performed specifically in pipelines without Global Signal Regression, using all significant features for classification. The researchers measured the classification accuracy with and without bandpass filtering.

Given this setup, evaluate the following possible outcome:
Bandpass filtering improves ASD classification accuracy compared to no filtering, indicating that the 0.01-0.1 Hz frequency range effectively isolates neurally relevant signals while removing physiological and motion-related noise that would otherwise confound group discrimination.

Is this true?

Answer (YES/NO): NO